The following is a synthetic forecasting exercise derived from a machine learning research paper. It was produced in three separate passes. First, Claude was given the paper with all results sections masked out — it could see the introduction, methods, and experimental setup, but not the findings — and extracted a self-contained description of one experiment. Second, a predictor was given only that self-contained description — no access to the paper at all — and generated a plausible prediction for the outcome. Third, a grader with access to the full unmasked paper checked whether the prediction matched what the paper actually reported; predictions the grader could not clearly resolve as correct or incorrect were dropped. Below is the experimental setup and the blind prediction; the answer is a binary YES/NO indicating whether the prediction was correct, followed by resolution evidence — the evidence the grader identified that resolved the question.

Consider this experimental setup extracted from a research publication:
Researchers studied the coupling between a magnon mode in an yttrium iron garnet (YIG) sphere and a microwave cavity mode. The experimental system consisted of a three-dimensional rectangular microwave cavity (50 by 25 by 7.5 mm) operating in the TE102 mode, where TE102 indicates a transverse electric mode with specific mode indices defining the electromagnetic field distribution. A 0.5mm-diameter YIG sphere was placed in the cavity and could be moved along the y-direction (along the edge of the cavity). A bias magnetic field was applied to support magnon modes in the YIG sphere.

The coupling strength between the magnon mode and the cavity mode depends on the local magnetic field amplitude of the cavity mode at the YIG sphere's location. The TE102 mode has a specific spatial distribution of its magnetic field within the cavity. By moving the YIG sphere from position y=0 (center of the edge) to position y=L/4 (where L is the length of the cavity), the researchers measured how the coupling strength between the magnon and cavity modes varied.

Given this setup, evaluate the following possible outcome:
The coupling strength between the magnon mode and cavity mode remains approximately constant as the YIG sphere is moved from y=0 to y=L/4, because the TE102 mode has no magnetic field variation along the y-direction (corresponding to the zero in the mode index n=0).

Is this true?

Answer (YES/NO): NO